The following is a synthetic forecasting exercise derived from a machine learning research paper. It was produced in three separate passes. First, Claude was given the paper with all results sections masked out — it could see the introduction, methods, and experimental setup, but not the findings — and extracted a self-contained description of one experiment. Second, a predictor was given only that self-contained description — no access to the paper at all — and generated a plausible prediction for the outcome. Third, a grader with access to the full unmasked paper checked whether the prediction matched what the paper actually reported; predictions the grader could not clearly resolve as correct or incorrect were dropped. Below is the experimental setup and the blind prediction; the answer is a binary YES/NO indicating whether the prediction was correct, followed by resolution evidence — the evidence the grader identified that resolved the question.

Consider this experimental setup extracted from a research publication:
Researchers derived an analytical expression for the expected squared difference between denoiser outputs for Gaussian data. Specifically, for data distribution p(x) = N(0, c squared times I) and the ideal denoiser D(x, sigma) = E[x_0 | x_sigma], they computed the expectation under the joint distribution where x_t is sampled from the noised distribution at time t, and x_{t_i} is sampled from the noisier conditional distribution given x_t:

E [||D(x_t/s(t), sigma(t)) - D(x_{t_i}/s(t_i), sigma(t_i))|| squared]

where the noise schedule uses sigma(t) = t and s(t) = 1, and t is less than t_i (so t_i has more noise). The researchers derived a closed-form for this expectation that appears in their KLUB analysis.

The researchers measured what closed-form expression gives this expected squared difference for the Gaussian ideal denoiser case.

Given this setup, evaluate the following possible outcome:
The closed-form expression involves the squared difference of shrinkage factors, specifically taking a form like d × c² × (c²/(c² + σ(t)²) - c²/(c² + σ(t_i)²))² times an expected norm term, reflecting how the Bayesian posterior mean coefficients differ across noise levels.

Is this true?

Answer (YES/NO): NO